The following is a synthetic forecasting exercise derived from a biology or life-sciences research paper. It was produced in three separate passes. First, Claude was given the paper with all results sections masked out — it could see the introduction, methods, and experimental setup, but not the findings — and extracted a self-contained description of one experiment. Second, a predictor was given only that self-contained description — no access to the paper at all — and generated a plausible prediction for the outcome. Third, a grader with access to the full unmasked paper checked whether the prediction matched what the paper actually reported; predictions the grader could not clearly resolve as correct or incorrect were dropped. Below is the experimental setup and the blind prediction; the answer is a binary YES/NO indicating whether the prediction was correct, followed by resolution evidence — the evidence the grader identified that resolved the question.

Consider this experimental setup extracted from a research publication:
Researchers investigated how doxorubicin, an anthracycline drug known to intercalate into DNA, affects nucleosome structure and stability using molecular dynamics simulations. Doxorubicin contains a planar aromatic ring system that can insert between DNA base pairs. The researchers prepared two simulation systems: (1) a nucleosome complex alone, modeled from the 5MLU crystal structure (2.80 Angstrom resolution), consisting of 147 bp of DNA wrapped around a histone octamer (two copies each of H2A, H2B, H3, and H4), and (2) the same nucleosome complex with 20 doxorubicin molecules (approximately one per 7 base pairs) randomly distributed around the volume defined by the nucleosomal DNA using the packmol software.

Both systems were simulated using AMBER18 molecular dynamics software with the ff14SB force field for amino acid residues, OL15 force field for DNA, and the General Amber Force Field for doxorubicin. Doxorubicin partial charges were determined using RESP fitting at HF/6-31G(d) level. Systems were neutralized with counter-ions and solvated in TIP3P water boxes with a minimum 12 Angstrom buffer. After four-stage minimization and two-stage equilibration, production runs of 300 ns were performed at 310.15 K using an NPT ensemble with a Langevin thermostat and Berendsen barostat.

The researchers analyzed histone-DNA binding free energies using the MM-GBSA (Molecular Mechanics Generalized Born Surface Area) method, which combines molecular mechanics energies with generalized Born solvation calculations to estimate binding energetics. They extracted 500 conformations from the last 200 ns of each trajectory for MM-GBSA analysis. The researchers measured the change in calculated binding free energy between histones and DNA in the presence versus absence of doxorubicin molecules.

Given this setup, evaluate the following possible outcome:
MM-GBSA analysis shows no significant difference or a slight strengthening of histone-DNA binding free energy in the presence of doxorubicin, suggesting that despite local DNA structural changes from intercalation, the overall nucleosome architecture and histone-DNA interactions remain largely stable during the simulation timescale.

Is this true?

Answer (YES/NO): NO